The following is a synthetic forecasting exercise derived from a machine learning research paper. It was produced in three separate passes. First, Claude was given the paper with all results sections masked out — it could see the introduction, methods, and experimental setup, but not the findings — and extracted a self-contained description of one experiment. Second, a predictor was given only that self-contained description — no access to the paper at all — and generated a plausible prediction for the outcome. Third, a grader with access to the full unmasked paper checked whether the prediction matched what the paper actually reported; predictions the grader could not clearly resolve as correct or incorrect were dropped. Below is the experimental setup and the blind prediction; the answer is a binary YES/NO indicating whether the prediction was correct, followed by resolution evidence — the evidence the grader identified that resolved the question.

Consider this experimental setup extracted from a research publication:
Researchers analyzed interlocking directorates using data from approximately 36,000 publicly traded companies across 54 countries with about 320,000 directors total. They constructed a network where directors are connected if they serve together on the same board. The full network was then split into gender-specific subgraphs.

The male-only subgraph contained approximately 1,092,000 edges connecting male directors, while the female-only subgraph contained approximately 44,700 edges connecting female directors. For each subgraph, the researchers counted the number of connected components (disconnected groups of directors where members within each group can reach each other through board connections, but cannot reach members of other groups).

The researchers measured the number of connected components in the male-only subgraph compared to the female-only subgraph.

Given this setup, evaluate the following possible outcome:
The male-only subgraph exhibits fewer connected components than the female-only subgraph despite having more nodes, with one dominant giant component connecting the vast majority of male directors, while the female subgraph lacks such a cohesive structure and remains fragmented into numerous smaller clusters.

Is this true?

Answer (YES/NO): NO